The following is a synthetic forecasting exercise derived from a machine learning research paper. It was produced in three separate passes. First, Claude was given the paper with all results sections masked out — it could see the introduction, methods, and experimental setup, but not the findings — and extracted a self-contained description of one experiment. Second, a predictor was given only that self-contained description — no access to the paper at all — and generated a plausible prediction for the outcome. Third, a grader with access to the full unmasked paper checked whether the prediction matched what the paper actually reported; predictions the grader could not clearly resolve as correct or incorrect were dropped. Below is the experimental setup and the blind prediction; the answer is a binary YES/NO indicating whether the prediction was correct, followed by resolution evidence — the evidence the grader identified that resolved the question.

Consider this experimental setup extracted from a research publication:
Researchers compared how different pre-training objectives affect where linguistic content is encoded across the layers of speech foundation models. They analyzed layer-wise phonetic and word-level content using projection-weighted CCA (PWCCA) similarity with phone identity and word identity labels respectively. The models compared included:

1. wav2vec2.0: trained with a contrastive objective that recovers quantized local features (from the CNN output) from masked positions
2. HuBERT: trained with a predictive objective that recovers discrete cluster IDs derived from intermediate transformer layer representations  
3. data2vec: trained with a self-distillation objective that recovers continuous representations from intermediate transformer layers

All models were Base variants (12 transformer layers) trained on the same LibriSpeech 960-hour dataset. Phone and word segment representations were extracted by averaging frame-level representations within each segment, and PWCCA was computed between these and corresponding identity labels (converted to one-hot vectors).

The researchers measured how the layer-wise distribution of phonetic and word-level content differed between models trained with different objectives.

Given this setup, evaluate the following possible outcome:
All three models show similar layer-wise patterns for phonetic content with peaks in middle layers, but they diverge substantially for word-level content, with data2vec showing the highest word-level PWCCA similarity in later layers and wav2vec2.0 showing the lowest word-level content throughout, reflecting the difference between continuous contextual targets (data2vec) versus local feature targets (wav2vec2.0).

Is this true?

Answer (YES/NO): NO